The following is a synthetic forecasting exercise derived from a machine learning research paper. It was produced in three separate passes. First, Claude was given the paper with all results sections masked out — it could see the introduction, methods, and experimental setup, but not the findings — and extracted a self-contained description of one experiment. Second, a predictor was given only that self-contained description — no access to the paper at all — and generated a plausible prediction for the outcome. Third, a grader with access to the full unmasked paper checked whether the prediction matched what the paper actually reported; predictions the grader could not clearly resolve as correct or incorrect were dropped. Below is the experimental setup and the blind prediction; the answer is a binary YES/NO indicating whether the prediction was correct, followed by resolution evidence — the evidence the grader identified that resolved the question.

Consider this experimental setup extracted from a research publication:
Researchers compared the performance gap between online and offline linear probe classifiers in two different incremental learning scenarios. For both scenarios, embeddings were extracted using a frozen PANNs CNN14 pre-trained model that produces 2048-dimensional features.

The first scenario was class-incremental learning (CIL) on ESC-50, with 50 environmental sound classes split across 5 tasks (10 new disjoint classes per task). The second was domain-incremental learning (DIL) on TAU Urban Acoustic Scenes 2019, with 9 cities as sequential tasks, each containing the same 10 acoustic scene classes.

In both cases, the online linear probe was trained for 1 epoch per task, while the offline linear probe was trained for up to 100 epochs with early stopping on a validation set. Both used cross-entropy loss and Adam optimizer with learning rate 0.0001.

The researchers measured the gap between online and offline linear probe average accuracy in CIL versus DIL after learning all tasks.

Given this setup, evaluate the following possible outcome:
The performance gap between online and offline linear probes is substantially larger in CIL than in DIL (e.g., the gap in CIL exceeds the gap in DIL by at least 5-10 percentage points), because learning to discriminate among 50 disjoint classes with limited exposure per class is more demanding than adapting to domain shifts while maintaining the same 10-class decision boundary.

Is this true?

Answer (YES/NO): YES